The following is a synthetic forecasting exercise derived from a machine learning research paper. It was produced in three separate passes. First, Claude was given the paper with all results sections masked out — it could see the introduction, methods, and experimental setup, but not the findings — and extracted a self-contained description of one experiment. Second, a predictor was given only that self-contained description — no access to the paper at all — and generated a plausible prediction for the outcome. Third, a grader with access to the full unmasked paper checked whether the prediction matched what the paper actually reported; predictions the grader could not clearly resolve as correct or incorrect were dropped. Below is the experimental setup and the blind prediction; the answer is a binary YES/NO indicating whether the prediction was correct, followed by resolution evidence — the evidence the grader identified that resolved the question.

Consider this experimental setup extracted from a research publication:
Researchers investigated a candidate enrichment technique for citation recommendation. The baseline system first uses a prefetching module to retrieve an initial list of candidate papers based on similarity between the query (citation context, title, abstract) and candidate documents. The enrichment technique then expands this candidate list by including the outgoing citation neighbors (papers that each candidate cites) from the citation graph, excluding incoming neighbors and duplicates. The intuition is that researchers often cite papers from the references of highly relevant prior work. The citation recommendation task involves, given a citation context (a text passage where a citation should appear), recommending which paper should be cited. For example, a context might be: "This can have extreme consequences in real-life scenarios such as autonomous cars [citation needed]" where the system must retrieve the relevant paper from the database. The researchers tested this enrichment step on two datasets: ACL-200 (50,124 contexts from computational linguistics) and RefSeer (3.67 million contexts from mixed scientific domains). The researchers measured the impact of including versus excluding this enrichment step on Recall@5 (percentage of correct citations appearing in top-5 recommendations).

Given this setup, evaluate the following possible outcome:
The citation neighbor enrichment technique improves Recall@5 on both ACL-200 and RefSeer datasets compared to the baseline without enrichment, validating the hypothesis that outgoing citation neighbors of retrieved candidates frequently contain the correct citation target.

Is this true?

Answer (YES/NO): YES